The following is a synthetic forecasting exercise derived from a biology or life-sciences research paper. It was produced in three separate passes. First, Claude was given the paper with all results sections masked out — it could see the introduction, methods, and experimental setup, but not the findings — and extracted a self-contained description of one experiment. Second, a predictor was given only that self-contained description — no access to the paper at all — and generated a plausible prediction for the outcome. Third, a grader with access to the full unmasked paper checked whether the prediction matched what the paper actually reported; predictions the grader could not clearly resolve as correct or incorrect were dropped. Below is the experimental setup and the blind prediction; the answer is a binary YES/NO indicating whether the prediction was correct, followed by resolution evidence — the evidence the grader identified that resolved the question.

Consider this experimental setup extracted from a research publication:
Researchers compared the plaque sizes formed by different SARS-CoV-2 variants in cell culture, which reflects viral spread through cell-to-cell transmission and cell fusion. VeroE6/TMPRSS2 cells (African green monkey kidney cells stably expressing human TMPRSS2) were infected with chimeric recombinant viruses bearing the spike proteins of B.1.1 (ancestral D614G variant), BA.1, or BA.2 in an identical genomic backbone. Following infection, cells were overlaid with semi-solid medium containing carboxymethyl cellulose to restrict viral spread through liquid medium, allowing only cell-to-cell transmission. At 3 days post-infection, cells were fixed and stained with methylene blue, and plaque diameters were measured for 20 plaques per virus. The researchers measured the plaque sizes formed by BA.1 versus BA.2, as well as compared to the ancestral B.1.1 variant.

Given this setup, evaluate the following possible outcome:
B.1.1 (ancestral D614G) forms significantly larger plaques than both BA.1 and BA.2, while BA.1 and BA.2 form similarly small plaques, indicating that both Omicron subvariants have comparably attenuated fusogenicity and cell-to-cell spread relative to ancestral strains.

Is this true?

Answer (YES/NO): NO